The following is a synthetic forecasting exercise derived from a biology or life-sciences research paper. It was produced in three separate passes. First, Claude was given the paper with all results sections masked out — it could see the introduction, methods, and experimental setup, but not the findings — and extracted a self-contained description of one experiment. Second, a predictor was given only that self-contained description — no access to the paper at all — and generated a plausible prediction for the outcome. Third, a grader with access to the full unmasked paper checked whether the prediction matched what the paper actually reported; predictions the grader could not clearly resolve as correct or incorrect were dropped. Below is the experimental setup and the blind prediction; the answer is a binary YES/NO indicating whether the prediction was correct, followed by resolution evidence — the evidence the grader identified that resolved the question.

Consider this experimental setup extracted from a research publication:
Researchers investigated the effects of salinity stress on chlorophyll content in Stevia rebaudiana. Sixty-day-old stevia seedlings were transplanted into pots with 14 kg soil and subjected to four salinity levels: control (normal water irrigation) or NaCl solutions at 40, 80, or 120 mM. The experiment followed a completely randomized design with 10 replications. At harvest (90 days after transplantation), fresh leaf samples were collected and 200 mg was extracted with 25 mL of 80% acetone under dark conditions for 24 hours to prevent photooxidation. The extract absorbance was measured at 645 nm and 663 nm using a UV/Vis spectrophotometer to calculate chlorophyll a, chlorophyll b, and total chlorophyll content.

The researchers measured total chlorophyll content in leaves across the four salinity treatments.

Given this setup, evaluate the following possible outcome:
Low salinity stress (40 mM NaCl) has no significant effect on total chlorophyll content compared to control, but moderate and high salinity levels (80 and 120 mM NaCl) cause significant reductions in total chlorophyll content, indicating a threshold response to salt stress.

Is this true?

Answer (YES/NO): YES